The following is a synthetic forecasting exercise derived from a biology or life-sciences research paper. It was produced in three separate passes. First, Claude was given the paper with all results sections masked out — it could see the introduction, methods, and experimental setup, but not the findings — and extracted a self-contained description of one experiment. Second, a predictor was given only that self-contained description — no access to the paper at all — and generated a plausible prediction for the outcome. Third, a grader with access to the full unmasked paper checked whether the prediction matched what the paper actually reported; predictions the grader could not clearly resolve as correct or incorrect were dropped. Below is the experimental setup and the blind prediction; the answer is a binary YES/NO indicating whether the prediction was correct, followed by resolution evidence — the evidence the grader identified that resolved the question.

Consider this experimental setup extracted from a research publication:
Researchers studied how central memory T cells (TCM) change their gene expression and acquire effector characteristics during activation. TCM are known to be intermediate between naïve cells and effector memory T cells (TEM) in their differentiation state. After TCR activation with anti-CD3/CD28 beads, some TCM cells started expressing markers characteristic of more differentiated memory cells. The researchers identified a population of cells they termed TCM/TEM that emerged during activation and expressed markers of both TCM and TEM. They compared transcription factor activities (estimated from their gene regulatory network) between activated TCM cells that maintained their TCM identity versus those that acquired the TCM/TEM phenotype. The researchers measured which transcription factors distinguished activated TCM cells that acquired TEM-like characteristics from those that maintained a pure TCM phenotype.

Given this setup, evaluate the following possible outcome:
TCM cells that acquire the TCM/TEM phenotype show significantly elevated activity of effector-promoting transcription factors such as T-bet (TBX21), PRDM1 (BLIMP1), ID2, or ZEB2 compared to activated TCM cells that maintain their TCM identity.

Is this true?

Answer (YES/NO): YES